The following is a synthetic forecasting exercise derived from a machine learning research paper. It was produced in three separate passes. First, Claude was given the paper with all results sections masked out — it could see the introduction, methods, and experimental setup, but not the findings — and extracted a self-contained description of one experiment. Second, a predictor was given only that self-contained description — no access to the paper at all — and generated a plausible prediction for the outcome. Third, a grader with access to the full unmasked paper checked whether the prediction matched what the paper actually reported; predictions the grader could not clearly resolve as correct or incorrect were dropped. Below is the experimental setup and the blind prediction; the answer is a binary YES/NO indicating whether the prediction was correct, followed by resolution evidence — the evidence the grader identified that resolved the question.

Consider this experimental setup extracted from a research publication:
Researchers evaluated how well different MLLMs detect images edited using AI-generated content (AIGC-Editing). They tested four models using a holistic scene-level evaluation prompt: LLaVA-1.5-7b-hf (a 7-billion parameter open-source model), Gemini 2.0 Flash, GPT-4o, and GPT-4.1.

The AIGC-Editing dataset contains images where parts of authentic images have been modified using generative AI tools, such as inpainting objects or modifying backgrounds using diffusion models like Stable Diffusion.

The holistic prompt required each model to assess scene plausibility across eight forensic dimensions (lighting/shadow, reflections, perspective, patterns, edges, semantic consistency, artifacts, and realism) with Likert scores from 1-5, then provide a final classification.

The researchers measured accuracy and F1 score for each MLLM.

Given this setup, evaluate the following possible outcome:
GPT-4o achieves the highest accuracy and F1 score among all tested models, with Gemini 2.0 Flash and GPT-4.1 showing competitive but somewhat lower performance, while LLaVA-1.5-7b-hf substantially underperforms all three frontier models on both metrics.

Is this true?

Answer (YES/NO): NO